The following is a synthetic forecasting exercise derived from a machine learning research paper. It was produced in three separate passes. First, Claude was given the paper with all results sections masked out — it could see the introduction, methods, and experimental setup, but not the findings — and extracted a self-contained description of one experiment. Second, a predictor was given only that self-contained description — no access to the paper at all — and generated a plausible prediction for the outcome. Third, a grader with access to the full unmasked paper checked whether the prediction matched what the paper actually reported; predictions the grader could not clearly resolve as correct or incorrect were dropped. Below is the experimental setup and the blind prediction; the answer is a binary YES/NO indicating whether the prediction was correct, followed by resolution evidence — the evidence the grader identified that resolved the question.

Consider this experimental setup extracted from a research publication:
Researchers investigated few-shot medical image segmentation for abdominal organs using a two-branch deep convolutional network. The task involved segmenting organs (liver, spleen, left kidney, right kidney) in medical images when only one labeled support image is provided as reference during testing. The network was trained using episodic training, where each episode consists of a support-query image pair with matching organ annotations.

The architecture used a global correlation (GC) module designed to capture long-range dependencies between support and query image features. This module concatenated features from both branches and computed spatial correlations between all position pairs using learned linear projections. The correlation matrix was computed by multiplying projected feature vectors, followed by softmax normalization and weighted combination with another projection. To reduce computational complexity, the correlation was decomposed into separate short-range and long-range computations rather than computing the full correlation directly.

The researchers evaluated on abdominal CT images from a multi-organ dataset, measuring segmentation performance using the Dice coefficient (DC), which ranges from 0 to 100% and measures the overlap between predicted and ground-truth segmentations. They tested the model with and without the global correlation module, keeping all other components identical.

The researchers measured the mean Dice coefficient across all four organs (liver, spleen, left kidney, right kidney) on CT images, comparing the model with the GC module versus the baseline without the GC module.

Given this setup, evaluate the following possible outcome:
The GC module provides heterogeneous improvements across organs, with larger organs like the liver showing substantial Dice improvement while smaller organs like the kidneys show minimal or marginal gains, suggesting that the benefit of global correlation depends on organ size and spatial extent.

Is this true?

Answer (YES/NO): NO